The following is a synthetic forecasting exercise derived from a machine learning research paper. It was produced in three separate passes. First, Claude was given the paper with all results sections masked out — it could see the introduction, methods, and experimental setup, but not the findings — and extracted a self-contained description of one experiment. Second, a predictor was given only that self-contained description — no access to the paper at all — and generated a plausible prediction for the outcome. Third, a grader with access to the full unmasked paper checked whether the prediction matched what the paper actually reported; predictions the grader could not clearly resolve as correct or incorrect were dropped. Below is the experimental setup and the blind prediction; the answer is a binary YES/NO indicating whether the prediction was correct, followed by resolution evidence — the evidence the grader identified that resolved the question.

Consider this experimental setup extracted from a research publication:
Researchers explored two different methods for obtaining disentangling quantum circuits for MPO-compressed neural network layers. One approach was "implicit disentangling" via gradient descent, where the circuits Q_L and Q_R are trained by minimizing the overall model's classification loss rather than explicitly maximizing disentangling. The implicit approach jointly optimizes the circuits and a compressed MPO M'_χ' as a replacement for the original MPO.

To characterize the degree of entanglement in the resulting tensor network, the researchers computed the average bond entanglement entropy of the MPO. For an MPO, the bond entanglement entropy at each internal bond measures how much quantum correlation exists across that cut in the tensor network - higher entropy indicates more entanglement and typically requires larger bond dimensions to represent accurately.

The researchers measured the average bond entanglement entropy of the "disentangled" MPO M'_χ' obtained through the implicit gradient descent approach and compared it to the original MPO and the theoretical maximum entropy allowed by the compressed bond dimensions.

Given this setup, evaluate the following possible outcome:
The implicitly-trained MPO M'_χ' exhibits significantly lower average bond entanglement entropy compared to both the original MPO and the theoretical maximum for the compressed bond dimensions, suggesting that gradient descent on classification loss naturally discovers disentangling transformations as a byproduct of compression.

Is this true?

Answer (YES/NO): NO